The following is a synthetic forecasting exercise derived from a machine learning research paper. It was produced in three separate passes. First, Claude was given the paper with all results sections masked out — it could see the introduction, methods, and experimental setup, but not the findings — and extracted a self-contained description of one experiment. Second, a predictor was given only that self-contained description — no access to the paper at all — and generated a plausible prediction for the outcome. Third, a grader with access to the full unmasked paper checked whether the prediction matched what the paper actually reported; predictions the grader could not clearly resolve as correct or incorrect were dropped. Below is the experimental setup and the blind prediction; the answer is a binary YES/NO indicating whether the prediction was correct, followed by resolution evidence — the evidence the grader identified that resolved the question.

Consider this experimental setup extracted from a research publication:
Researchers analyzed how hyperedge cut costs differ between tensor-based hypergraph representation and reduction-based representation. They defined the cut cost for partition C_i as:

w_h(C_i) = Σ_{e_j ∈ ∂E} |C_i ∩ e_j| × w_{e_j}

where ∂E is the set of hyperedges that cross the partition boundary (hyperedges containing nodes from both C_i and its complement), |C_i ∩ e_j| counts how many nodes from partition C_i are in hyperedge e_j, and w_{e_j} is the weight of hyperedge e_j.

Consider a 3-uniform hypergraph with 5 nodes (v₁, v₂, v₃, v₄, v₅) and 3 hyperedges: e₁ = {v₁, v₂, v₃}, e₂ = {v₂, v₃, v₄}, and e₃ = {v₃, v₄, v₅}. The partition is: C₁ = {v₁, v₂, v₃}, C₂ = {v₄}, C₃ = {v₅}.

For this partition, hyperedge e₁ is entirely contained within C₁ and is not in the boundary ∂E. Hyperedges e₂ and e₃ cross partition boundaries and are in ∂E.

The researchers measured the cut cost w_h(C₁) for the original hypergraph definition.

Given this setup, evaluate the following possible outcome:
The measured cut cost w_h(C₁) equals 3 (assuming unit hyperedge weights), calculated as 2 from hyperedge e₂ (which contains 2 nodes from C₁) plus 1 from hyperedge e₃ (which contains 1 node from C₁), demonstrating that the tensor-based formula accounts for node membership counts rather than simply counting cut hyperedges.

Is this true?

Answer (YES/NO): YES